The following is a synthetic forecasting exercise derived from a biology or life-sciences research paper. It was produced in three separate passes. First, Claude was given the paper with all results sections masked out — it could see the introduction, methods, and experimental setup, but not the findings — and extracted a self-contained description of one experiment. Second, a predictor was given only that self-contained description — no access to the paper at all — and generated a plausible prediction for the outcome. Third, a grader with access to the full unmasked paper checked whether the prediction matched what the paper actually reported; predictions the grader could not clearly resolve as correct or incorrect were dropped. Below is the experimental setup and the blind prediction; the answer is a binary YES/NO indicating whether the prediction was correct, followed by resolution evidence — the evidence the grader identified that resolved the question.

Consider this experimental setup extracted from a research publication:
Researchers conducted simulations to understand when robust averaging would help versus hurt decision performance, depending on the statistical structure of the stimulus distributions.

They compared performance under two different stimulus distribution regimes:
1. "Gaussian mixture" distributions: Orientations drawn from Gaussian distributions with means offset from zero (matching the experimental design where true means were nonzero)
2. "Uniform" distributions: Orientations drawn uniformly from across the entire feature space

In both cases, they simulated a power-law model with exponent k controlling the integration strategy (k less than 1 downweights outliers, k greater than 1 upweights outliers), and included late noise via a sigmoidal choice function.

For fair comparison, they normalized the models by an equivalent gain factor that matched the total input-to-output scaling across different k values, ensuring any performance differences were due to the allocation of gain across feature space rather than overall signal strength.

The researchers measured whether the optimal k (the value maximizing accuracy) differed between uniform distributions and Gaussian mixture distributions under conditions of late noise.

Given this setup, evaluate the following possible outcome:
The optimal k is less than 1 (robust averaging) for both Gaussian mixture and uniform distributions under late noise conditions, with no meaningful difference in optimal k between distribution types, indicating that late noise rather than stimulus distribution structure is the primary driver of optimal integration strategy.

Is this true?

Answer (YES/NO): NO